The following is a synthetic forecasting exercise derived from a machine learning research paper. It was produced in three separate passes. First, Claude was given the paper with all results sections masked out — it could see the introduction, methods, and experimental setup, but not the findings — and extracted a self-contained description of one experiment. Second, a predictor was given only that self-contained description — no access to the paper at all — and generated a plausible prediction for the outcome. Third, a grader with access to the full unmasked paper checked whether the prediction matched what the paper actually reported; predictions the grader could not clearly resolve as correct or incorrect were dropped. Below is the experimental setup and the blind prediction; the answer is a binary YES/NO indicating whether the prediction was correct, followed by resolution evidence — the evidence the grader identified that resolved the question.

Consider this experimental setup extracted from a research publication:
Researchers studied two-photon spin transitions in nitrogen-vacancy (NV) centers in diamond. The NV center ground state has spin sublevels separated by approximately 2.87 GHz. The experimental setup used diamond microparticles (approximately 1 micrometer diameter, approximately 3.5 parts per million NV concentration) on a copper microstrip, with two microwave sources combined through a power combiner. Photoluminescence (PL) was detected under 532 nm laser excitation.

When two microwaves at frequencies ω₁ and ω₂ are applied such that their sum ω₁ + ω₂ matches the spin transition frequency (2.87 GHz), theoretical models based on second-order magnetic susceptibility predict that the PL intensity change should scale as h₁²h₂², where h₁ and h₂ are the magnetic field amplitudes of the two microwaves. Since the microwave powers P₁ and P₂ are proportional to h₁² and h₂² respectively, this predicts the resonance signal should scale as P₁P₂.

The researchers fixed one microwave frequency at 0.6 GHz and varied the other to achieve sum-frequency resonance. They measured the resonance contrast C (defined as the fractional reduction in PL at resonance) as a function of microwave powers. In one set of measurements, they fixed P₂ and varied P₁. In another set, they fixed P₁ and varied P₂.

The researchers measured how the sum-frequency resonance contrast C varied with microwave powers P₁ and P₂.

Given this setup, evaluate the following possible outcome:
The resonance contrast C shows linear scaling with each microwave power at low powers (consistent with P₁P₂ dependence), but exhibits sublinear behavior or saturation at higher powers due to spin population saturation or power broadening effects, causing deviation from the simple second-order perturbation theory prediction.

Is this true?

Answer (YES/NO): NO